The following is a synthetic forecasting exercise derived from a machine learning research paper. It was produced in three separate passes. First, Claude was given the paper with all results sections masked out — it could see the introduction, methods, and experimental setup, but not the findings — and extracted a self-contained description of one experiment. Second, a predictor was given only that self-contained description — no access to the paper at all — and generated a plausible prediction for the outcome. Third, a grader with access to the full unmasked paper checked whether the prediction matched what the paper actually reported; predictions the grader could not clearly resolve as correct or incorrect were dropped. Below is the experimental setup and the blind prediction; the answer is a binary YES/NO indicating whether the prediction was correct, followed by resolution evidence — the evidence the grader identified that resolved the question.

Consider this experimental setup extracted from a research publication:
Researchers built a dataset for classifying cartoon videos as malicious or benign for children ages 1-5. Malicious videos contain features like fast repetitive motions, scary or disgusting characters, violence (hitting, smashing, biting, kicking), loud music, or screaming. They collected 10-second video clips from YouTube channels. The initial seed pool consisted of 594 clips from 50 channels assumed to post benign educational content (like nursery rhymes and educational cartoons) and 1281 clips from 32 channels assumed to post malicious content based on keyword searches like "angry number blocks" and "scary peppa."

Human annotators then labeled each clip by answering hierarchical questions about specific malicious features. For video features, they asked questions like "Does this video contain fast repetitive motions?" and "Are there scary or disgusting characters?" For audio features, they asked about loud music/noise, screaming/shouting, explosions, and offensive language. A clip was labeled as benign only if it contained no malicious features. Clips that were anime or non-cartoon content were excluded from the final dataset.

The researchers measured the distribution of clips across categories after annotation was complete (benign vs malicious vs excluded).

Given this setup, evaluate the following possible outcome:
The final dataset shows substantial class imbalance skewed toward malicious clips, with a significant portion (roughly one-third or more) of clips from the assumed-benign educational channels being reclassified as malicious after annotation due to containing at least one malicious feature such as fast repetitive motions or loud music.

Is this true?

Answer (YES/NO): NO